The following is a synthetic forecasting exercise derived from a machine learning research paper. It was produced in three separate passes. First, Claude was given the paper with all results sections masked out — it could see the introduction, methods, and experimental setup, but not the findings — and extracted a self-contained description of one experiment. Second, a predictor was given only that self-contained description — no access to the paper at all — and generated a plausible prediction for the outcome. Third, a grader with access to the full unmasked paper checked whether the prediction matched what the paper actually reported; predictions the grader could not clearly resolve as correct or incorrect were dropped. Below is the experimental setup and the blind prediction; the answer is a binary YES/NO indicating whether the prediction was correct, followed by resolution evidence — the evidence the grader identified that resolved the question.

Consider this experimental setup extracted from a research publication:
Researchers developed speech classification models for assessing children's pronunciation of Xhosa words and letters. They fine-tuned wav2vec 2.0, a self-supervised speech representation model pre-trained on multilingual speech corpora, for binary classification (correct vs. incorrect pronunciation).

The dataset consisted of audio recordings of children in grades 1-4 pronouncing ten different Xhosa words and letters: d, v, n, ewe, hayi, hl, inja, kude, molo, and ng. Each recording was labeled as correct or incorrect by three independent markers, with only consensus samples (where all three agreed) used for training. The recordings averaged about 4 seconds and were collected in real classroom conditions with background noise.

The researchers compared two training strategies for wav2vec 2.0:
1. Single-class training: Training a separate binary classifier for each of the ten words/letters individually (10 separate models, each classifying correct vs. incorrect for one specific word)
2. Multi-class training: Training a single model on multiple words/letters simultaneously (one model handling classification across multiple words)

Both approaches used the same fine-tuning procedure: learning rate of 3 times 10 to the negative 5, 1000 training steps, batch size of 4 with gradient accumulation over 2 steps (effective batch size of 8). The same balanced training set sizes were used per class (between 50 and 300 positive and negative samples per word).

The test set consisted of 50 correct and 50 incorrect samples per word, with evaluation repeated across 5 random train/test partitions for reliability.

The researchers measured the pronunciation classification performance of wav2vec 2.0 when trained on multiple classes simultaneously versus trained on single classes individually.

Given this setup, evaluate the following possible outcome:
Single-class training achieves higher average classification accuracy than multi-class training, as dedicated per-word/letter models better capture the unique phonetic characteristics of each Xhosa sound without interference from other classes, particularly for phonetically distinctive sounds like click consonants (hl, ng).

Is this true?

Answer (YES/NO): NO